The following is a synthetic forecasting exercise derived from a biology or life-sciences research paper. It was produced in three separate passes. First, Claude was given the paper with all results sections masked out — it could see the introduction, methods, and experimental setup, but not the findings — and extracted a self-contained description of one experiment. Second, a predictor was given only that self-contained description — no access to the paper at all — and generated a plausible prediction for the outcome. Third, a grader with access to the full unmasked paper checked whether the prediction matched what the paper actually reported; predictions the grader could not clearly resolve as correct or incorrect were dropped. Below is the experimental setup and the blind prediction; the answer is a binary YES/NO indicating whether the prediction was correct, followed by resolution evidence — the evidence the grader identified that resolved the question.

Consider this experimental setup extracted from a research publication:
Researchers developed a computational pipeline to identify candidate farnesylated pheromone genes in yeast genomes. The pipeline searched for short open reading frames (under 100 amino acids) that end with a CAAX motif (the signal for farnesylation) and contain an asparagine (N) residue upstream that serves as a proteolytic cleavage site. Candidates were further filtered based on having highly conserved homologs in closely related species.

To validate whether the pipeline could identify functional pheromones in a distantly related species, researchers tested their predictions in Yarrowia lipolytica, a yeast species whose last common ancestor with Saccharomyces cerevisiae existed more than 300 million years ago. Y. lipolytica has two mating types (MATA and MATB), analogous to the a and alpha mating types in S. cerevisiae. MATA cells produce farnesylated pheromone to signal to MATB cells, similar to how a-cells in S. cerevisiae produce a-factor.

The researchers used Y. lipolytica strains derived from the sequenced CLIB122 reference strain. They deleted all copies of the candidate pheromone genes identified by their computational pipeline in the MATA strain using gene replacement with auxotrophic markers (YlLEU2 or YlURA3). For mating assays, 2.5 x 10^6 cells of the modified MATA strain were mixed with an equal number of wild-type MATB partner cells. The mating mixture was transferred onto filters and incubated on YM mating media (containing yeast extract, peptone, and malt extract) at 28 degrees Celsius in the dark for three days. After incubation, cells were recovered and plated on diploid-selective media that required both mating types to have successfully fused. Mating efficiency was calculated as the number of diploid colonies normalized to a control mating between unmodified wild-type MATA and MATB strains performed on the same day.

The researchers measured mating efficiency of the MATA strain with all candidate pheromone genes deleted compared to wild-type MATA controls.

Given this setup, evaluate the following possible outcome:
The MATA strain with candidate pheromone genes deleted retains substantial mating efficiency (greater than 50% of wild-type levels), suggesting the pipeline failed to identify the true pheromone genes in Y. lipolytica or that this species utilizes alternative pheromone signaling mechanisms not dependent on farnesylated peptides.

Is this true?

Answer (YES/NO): NO